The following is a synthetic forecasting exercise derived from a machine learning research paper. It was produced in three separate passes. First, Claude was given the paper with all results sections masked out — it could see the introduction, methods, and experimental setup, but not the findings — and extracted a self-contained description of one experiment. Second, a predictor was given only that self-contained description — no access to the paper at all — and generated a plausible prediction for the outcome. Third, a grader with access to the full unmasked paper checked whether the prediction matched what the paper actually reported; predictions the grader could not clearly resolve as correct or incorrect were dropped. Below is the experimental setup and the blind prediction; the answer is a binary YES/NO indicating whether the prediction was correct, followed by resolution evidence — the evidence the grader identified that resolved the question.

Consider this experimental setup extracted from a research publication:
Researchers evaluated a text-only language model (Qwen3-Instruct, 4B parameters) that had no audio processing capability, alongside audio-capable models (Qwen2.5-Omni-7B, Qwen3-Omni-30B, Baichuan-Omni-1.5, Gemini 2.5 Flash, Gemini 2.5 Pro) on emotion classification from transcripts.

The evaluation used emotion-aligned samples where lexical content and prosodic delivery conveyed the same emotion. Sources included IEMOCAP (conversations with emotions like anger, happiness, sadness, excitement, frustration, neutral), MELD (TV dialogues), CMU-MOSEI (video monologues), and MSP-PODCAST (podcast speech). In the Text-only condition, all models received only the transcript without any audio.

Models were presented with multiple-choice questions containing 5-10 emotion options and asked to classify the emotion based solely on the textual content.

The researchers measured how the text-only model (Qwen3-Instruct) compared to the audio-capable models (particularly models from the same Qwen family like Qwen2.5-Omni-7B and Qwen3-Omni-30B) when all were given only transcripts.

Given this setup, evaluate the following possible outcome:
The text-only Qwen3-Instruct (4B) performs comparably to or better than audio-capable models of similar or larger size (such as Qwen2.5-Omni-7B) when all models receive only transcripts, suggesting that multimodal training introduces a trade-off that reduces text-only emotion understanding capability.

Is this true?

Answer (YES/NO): NO